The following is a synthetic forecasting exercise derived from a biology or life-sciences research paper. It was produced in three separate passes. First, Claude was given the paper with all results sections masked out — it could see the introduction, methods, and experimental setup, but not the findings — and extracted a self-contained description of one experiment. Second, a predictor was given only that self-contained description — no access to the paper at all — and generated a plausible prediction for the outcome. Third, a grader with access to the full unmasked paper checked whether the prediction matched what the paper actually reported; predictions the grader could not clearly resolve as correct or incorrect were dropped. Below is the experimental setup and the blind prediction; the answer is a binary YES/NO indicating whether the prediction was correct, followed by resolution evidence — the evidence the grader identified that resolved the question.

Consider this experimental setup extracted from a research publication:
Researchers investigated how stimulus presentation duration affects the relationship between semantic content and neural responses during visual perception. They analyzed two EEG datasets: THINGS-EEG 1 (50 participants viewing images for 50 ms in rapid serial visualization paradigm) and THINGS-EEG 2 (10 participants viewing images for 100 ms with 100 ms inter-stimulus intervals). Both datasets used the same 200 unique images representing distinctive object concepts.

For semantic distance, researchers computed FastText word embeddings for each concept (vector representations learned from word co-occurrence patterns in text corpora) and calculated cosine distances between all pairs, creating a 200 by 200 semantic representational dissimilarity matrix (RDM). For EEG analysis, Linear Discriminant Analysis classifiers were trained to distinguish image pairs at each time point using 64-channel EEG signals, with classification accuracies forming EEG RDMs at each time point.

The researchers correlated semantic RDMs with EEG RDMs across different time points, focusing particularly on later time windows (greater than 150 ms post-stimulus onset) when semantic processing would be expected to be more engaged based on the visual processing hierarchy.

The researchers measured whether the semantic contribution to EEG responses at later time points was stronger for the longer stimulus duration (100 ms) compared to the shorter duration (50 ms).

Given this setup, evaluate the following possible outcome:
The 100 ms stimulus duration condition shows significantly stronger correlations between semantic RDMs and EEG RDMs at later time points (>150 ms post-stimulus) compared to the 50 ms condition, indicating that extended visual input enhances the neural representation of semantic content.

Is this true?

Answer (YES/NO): YES